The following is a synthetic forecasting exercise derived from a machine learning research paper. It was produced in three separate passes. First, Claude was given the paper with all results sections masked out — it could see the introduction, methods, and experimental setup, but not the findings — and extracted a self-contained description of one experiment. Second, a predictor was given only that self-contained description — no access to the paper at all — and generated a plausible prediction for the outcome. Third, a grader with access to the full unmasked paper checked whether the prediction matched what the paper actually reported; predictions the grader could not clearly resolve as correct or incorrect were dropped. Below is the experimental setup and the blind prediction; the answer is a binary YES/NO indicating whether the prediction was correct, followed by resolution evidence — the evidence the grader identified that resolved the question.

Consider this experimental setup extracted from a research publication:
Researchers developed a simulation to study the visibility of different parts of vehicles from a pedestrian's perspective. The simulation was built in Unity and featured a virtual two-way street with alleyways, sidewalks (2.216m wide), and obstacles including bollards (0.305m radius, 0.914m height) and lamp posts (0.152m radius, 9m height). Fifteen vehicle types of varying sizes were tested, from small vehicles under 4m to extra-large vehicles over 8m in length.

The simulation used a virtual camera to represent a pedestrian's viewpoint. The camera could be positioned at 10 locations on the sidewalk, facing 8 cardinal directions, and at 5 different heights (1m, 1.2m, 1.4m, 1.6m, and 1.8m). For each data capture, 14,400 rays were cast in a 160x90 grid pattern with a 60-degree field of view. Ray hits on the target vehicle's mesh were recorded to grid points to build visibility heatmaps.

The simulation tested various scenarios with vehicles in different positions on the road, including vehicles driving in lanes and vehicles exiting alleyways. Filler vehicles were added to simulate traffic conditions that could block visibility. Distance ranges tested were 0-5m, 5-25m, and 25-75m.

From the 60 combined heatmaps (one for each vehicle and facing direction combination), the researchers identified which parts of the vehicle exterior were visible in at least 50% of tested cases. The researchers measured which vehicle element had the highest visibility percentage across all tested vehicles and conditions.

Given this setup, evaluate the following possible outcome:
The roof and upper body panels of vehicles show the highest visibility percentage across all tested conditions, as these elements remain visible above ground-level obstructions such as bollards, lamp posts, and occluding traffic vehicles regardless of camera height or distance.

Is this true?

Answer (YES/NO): NO